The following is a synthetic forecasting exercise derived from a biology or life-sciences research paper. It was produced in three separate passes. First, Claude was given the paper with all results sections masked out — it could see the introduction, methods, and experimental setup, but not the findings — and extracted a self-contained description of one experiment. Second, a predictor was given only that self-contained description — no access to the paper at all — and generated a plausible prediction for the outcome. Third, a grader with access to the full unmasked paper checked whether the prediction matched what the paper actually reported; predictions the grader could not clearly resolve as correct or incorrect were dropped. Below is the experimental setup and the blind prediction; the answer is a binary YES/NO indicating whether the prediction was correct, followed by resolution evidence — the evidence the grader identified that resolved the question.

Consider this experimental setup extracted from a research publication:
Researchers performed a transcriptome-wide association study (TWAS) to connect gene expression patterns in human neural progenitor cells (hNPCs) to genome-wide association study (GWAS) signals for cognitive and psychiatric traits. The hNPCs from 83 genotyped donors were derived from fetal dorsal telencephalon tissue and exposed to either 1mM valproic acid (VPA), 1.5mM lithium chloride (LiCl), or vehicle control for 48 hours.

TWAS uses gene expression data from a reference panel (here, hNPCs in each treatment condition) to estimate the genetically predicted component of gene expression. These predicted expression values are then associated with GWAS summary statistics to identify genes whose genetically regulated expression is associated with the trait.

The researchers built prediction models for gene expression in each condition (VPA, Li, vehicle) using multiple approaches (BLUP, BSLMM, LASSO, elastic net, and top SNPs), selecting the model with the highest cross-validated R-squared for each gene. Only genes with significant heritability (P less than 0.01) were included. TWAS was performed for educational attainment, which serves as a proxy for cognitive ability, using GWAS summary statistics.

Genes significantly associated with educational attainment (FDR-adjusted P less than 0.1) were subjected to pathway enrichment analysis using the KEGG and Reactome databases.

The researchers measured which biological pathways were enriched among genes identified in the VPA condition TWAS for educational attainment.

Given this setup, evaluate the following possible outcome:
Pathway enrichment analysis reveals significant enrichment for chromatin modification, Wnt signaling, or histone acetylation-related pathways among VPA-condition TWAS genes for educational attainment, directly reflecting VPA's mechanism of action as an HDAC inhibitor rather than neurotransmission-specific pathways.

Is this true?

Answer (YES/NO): NO